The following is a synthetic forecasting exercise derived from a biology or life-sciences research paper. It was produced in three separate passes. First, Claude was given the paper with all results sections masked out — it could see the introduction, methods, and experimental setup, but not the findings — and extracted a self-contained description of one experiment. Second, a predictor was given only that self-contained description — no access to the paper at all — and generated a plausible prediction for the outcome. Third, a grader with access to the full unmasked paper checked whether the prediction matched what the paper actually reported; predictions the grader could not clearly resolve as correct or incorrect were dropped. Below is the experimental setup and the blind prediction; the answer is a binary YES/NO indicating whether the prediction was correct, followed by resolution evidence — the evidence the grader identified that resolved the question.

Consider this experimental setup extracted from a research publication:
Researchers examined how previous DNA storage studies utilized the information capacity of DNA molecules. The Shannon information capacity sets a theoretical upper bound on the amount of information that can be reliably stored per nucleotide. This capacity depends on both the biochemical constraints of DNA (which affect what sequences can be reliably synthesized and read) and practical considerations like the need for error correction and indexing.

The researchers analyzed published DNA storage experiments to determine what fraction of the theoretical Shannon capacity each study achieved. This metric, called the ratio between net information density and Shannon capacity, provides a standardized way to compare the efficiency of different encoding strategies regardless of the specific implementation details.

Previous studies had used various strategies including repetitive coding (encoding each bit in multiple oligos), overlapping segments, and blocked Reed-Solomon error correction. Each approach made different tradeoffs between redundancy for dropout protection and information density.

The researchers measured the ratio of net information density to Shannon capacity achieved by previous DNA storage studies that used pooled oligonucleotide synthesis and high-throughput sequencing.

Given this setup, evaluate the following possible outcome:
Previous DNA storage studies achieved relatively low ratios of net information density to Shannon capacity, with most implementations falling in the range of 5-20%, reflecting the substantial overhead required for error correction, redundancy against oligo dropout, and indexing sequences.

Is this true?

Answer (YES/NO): NO